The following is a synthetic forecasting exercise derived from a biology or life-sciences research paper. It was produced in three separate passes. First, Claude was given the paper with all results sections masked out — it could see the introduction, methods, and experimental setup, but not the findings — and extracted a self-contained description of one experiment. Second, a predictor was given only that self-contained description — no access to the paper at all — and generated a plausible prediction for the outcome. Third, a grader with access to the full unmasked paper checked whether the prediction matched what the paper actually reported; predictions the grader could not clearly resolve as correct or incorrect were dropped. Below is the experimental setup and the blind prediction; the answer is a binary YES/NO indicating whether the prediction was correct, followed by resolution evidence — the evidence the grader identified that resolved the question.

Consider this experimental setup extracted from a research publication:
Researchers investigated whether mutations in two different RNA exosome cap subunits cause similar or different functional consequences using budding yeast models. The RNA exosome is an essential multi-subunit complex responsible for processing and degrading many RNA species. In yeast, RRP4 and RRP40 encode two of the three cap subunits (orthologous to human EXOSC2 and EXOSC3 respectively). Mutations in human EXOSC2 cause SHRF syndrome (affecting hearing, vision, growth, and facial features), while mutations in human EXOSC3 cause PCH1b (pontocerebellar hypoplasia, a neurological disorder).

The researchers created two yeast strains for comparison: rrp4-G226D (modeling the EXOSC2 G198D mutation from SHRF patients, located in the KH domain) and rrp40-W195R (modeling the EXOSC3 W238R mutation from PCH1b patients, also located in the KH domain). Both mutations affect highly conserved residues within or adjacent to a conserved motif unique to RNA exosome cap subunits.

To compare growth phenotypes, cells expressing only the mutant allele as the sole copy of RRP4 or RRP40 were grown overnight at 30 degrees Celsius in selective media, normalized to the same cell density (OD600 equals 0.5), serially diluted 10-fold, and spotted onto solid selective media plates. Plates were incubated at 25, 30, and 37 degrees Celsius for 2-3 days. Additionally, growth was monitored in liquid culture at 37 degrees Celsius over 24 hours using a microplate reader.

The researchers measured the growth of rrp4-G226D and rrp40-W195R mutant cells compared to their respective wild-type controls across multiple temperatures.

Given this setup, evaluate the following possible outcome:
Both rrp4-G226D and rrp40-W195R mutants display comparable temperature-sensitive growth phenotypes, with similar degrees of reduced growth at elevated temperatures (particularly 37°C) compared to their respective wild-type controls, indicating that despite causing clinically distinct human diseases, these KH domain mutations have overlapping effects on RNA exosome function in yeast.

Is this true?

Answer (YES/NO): NO